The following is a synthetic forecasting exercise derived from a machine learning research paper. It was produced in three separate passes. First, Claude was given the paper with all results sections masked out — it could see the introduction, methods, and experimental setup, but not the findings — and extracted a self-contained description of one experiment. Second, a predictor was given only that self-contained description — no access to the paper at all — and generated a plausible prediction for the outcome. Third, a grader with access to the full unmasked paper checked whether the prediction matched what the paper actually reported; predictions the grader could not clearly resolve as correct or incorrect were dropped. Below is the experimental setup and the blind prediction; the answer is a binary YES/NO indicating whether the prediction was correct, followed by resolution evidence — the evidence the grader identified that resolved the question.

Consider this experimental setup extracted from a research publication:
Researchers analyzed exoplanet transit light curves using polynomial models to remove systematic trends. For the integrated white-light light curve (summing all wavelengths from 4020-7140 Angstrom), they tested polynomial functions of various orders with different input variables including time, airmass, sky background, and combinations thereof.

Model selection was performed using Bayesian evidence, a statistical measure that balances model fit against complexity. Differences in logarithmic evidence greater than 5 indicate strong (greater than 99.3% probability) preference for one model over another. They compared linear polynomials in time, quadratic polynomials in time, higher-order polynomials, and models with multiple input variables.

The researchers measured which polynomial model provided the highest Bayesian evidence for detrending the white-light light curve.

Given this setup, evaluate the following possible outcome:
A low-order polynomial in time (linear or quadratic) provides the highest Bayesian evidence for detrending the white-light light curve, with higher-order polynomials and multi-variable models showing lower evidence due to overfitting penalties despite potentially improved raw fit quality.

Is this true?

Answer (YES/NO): YES